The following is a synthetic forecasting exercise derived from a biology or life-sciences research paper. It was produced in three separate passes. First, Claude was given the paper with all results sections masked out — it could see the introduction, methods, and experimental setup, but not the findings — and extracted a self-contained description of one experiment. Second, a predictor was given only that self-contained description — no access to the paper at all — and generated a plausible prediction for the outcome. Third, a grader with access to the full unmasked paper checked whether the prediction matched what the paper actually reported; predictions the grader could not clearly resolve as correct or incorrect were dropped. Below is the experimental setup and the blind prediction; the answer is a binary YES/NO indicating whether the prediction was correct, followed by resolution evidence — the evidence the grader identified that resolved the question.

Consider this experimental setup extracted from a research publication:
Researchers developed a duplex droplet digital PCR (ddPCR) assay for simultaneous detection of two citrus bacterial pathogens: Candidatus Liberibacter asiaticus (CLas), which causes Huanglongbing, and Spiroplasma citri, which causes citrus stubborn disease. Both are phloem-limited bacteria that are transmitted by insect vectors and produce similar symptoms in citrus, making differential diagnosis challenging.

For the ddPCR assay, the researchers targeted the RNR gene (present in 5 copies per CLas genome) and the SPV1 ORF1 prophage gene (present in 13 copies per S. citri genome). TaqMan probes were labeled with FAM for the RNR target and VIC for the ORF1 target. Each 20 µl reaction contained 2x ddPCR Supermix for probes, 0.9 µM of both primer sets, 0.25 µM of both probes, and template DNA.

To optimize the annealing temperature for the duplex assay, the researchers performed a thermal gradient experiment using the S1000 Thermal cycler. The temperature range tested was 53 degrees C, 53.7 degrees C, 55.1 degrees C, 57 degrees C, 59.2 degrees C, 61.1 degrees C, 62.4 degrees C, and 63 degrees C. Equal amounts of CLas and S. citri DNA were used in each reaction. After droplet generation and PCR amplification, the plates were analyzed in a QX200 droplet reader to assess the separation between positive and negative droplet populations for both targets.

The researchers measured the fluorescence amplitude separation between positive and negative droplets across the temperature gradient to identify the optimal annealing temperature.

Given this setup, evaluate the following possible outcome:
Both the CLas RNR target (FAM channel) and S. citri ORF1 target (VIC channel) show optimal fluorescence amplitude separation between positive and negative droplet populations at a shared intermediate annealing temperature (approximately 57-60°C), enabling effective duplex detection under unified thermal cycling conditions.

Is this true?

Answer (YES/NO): YES